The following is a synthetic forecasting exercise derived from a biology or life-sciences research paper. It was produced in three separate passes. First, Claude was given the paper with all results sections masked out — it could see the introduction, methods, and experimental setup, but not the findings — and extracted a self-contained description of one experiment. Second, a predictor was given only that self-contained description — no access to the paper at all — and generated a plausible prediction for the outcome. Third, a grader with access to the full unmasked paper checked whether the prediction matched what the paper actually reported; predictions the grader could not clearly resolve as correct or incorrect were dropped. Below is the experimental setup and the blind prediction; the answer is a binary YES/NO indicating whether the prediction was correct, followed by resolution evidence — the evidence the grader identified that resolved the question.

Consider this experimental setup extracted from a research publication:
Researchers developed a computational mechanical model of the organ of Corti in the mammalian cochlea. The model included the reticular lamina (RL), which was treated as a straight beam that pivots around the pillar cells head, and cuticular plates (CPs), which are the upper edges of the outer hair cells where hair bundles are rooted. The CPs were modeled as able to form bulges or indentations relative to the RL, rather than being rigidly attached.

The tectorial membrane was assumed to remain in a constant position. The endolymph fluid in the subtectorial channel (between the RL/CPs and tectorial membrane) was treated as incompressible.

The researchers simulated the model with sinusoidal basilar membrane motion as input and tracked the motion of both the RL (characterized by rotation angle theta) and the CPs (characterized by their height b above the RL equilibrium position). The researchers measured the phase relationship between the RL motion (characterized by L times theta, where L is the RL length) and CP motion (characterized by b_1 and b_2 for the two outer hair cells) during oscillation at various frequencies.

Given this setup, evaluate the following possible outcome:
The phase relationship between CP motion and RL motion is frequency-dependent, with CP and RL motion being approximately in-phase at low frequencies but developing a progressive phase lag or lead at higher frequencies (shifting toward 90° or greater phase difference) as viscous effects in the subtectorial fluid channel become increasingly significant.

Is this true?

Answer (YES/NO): NO